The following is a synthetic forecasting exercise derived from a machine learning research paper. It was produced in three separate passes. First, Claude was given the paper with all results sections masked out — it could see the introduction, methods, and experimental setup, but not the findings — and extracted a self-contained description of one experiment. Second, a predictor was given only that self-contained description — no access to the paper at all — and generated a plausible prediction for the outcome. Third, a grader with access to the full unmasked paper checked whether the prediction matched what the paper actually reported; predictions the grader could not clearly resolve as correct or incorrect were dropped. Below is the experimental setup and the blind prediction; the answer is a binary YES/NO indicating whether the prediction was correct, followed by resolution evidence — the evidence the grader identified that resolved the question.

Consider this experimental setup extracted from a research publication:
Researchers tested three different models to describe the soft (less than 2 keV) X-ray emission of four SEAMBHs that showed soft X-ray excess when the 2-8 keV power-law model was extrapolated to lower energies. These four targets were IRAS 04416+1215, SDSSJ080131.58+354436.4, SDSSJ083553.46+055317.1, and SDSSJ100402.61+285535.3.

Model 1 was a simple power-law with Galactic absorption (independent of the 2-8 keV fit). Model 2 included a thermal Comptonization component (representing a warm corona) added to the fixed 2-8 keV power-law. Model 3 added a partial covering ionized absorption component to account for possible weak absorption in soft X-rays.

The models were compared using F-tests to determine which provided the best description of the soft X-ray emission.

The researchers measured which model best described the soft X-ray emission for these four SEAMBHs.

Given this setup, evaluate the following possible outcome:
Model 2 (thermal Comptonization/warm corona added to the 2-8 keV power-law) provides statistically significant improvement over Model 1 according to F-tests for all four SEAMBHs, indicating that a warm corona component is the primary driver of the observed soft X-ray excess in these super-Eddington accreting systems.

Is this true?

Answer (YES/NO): NO